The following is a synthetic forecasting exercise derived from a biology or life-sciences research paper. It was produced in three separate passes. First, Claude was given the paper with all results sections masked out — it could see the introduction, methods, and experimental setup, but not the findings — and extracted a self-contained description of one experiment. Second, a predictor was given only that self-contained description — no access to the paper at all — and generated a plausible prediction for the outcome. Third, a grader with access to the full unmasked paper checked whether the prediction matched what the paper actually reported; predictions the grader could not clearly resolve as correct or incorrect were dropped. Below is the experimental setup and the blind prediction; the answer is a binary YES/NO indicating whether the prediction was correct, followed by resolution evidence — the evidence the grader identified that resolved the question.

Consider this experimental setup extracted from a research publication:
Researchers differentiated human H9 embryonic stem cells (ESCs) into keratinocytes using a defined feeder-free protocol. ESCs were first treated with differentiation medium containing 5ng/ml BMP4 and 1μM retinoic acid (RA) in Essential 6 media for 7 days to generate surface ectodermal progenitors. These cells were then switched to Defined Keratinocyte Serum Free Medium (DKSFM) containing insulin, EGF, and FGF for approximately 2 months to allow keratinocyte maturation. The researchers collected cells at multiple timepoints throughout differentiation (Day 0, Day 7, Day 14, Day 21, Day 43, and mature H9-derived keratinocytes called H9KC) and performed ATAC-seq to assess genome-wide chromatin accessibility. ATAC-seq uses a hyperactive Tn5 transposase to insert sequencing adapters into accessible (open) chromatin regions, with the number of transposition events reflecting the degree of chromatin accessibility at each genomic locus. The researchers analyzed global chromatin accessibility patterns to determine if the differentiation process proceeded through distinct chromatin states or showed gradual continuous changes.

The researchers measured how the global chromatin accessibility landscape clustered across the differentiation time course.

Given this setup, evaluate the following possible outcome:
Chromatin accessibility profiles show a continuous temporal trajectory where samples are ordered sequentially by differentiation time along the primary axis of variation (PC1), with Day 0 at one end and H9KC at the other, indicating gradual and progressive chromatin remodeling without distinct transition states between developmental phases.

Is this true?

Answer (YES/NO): NO